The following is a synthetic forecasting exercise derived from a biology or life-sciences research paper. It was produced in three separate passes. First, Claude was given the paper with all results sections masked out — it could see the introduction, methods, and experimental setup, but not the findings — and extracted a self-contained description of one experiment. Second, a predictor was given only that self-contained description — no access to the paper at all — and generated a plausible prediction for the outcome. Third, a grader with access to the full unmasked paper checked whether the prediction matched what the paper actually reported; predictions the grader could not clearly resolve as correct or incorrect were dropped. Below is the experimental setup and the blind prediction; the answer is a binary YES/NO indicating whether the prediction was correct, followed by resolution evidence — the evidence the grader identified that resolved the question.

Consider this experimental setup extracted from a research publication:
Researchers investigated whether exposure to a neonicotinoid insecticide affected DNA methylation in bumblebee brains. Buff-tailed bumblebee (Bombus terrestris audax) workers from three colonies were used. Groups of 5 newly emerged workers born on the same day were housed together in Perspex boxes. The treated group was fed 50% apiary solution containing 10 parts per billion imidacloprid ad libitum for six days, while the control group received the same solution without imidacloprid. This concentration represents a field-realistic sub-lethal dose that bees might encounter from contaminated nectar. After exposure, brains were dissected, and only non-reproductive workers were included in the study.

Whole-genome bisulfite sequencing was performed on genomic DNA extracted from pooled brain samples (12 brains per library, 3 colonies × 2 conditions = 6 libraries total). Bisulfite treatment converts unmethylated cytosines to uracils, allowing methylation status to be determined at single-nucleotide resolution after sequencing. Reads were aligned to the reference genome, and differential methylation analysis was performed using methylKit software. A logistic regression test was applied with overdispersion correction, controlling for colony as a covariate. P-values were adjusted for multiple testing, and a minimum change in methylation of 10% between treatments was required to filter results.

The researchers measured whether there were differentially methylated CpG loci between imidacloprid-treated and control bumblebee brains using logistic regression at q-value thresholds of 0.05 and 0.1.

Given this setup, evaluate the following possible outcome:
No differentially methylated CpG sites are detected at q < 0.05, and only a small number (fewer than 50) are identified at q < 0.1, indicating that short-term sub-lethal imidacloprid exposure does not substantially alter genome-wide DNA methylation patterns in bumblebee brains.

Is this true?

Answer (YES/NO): NO